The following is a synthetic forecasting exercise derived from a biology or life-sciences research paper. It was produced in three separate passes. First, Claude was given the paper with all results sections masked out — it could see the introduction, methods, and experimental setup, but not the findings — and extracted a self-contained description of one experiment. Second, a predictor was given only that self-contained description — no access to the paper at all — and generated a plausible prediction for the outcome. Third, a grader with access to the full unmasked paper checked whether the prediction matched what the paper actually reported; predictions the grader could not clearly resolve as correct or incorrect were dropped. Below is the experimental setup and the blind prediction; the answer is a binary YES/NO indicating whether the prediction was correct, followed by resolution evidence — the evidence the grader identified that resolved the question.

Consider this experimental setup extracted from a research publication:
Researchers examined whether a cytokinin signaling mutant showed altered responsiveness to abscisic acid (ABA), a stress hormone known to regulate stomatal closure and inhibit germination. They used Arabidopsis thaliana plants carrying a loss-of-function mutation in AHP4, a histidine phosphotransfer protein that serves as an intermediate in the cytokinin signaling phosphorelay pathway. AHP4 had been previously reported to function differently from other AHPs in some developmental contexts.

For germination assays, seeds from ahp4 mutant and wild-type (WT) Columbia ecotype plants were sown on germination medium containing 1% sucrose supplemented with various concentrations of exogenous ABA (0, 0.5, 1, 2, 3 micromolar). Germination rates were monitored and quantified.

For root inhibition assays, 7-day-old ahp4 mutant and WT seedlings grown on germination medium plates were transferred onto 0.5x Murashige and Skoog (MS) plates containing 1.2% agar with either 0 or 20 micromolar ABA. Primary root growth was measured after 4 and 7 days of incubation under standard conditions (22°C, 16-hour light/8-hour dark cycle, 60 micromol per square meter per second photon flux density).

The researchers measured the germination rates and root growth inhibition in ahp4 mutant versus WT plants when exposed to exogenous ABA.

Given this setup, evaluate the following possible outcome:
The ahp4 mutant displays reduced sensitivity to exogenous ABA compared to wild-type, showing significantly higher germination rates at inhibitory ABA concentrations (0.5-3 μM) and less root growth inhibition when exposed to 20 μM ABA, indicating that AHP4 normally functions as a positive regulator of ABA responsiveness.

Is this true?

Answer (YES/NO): NO